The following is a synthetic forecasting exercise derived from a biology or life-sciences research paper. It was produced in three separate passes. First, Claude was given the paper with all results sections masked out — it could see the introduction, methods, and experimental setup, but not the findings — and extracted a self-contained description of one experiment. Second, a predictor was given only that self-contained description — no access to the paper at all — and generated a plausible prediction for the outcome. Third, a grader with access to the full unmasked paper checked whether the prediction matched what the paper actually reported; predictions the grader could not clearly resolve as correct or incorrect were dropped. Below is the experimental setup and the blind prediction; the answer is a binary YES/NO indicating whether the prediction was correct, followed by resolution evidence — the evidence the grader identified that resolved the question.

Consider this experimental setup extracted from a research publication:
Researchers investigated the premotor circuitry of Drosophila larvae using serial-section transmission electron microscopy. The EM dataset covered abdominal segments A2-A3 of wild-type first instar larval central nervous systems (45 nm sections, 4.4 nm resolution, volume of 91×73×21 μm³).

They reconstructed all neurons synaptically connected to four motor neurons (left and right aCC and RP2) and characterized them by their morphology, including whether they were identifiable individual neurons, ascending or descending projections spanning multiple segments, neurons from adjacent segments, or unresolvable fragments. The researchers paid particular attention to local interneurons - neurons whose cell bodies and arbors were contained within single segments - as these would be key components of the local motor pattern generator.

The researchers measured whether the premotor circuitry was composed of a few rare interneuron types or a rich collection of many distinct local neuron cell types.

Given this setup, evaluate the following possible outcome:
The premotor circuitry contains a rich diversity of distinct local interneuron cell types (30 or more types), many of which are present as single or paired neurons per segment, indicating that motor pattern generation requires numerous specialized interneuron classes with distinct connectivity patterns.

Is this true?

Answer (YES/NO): YES